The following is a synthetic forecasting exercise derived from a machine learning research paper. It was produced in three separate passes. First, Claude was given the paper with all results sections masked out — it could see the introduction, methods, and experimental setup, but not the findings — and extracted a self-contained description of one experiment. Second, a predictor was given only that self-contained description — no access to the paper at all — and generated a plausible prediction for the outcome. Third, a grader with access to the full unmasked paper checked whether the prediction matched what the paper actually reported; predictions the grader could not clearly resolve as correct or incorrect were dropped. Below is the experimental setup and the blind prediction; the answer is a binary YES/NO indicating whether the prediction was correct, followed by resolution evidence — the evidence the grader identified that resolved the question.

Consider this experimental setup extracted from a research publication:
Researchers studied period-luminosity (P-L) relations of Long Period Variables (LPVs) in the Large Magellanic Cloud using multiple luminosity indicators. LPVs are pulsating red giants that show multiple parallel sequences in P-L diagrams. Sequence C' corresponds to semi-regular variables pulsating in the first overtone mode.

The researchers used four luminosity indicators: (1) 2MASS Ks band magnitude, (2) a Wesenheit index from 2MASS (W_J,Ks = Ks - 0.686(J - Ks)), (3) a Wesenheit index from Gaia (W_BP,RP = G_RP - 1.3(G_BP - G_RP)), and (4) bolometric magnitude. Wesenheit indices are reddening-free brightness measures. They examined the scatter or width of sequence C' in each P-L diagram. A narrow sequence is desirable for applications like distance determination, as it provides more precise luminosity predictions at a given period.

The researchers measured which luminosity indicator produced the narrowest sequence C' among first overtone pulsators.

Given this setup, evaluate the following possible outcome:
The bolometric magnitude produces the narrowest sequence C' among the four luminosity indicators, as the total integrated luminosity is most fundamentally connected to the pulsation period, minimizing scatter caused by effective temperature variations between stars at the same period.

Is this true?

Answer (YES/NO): NO